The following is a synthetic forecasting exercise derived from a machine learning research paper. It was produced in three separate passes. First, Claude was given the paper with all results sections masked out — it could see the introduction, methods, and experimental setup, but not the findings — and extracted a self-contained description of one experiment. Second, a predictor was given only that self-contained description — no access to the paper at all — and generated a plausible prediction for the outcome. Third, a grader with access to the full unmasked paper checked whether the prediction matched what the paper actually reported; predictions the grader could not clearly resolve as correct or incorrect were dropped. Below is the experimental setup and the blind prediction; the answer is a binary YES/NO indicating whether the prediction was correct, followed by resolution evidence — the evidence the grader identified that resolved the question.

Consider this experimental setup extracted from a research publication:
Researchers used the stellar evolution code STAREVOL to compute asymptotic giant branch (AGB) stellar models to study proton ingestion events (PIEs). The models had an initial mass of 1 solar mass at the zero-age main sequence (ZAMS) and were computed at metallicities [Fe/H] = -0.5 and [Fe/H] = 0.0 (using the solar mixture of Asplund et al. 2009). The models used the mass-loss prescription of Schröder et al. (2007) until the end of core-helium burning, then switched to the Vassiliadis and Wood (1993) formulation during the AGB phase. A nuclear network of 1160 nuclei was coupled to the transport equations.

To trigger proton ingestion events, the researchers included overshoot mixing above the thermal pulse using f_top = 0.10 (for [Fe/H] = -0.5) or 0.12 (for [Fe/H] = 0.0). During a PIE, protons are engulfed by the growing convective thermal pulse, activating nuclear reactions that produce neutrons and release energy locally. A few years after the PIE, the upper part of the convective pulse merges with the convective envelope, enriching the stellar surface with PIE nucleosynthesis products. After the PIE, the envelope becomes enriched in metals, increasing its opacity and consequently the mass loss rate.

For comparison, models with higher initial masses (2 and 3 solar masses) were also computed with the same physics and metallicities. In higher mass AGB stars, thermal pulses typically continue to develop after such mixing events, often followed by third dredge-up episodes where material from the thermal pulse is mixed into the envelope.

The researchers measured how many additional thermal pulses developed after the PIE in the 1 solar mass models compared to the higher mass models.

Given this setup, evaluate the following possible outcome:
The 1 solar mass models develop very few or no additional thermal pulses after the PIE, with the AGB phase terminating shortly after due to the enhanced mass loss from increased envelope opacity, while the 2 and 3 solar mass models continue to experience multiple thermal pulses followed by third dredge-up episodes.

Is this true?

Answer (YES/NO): YES